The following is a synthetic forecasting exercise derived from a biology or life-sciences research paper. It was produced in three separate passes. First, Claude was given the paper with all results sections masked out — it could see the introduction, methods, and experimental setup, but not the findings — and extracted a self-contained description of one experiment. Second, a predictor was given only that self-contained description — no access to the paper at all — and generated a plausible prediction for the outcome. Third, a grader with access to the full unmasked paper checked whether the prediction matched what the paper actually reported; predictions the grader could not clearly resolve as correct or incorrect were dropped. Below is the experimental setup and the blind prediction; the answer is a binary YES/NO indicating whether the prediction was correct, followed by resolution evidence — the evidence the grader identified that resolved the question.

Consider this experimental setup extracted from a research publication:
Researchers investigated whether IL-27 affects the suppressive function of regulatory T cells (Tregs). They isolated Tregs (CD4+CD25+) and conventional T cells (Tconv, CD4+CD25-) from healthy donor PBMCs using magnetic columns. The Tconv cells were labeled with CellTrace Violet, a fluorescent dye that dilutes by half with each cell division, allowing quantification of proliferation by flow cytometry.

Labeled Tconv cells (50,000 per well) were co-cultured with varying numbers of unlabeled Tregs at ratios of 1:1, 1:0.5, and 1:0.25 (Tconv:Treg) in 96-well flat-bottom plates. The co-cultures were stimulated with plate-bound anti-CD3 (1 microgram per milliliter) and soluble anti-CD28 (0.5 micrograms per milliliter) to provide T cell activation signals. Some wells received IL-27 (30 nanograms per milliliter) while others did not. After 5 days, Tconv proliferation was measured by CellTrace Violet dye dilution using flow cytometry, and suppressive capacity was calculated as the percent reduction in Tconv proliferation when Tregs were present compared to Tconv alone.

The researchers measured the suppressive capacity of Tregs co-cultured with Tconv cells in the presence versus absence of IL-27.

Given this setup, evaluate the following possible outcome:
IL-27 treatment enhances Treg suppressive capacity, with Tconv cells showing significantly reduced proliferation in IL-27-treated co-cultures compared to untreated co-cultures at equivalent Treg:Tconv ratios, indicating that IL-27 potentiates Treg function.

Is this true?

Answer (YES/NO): YES